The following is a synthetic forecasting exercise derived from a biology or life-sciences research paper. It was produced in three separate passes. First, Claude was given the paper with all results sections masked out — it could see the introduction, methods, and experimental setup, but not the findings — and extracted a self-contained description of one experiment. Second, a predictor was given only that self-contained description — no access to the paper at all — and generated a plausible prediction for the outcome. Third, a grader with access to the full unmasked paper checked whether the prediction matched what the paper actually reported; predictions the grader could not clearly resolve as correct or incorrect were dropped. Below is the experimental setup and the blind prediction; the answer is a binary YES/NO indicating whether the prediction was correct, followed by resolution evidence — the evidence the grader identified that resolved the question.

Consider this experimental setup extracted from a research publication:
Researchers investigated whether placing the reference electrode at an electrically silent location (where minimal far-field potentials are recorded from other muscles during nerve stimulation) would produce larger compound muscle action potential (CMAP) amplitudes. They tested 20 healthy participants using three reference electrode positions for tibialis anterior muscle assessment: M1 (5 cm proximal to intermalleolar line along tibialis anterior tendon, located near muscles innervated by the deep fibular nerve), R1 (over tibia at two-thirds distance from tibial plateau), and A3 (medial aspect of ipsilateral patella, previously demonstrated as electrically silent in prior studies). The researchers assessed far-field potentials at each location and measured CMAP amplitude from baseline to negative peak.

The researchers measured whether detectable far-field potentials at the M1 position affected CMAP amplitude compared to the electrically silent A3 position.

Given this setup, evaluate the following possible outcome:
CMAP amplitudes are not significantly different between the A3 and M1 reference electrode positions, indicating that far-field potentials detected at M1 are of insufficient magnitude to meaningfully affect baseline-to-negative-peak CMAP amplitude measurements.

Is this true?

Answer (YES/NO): YES